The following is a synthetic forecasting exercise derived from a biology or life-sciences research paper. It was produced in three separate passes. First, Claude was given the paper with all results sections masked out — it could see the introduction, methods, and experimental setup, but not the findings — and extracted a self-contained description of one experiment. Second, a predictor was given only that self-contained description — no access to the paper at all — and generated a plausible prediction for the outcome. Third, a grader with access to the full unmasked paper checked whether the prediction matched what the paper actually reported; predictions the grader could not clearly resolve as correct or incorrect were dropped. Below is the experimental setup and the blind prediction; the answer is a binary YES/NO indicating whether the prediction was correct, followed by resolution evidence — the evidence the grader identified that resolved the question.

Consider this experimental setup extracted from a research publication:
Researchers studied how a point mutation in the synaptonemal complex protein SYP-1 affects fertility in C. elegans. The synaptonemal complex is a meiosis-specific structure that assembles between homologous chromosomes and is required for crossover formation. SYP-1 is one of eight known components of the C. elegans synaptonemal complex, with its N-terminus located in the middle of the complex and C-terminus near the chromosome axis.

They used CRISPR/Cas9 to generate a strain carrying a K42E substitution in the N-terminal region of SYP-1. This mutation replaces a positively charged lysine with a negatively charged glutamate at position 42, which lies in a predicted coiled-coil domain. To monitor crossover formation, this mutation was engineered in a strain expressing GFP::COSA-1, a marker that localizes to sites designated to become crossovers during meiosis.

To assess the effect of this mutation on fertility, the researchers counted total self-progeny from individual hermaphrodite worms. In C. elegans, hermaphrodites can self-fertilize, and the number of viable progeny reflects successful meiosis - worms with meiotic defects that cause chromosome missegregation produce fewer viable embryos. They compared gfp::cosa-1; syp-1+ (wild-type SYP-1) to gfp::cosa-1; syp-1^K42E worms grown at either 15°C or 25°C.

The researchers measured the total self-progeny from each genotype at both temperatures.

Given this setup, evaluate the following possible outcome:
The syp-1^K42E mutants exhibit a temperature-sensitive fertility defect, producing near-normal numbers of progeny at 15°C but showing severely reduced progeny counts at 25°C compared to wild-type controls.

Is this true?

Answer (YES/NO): NO